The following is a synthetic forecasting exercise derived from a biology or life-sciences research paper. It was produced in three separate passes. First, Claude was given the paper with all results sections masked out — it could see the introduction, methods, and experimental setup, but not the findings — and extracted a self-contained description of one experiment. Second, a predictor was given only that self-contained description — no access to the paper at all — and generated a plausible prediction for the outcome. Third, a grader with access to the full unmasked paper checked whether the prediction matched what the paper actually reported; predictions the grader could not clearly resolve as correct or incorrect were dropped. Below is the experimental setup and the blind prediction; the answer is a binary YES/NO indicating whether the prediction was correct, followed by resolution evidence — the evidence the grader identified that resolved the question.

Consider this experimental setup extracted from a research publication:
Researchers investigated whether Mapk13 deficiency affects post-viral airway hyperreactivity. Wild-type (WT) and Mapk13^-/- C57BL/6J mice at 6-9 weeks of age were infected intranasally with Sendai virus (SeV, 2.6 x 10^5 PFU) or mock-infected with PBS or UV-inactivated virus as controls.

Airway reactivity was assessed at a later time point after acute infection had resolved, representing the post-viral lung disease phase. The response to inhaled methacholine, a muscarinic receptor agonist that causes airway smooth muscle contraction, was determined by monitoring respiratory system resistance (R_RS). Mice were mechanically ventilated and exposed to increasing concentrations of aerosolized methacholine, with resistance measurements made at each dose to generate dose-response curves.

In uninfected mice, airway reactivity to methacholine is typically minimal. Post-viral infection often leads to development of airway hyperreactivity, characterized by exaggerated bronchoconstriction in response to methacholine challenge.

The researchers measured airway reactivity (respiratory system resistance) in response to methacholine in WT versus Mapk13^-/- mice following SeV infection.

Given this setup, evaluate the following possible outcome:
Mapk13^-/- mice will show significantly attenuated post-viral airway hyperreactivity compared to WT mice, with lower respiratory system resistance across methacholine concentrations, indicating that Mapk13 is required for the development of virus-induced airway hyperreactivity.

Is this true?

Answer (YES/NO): YES